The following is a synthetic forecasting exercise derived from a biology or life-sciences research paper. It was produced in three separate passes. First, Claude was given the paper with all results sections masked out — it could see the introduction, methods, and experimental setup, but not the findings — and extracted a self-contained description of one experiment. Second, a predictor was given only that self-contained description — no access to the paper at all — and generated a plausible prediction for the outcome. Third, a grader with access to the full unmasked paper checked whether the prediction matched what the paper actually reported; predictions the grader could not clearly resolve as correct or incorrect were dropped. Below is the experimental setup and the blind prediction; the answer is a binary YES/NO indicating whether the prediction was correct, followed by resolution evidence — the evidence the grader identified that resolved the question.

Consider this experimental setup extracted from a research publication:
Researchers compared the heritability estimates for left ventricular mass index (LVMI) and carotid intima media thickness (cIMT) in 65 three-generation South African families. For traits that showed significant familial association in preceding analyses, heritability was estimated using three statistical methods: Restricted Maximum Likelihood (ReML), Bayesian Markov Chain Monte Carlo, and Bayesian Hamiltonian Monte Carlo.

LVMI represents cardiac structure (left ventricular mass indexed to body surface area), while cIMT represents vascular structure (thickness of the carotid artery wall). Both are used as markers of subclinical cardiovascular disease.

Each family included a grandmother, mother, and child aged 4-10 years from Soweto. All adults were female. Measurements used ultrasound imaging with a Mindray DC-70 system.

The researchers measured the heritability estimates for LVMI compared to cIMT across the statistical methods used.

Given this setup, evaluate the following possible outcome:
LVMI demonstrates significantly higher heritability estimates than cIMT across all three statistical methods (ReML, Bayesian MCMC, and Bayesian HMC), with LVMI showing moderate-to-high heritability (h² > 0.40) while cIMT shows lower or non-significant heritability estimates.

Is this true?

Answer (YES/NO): NO